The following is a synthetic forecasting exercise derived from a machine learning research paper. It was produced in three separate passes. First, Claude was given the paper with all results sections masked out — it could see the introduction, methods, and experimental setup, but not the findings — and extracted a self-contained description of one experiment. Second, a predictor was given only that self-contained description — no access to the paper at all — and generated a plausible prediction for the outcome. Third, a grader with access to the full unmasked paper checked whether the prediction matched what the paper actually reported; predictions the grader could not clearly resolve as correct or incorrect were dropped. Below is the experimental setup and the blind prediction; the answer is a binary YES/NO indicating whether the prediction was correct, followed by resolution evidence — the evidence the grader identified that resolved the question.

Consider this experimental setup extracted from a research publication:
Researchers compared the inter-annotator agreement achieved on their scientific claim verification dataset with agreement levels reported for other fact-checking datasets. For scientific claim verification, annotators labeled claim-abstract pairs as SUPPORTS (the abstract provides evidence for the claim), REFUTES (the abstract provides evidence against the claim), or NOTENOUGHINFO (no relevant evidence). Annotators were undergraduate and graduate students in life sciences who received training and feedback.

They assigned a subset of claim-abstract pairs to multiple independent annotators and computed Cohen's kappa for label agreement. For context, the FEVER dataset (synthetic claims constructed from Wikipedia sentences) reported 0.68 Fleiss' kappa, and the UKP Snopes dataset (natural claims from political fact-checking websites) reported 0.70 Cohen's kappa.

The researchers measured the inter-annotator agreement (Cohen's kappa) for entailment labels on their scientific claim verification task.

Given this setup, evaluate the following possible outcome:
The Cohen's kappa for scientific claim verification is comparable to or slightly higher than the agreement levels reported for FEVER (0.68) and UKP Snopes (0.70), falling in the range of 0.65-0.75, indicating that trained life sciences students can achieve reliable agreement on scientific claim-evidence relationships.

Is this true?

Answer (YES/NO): YES